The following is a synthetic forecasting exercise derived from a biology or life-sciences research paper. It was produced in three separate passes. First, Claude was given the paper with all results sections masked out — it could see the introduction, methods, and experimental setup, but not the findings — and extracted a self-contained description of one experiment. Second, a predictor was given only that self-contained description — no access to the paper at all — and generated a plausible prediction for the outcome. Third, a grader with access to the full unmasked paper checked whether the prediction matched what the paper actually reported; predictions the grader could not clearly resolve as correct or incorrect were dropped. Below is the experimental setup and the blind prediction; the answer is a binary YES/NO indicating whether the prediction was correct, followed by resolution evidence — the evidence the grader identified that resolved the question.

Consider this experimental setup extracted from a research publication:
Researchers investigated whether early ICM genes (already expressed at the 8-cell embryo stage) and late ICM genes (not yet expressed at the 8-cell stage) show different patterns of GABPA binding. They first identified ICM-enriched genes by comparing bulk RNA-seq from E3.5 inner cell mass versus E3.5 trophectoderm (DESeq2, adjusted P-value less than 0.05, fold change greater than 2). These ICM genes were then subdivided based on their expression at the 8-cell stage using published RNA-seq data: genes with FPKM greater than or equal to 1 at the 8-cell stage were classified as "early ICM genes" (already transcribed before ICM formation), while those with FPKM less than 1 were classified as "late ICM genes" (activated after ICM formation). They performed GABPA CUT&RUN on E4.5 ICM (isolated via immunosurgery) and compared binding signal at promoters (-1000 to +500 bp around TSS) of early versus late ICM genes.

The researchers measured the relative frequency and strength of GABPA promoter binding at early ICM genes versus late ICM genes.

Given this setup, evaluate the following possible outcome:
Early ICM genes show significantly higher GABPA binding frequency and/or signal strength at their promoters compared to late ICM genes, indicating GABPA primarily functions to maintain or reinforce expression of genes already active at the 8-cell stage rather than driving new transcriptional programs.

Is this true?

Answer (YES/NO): YES